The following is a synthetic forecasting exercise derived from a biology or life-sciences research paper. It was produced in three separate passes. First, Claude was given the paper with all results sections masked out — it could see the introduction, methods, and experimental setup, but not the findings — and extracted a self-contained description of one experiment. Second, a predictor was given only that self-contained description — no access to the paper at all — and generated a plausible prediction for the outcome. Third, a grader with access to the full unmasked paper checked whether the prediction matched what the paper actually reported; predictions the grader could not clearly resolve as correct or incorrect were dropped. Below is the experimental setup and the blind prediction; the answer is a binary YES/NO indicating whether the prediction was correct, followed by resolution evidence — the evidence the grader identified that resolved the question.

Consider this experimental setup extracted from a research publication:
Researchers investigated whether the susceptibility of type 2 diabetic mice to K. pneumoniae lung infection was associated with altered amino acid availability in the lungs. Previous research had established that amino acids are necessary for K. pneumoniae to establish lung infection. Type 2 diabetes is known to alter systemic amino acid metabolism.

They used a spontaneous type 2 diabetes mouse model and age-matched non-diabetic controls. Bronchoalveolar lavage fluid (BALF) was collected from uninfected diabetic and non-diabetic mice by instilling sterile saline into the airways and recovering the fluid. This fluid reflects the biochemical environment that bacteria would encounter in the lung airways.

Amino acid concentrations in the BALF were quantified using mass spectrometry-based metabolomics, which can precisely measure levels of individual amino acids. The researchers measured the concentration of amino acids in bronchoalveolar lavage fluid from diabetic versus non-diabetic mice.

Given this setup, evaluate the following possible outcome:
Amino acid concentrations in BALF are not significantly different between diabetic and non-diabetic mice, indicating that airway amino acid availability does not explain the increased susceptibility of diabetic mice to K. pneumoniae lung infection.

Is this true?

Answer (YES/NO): NO